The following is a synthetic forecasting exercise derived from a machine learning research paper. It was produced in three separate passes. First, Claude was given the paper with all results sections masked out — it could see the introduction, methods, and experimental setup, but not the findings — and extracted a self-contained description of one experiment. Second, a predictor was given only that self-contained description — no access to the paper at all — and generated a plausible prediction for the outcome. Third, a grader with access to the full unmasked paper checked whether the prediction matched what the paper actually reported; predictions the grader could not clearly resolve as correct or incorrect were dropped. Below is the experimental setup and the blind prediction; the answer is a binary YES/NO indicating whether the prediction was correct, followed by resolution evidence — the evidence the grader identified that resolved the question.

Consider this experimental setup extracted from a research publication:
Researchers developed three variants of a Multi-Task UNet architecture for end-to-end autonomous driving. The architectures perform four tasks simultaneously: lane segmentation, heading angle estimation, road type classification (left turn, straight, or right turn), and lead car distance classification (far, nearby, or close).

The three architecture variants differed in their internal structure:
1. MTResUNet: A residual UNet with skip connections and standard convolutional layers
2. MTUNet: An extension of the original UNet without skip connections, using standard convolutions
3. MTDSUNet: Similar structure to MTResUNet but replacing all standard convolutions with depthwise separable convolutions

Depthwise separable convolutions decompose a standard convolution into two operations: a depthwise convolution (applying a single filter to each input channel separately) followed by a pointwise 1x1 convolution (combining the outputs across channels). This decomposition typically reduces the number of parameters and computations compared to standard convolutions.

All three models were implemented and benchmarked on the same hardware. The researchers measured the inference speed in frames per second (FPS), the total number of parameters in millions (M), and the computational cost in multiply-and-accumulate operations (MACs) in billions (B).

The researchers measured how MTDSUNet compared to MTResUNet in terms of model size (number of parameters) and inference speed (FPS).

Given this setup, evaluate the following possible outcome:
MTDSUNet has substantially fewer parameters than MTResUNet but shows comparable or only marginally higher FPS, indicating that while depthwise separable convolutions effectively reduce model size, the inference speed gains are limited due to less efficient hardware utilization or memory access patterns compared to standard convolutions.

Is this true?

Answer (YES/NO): NO